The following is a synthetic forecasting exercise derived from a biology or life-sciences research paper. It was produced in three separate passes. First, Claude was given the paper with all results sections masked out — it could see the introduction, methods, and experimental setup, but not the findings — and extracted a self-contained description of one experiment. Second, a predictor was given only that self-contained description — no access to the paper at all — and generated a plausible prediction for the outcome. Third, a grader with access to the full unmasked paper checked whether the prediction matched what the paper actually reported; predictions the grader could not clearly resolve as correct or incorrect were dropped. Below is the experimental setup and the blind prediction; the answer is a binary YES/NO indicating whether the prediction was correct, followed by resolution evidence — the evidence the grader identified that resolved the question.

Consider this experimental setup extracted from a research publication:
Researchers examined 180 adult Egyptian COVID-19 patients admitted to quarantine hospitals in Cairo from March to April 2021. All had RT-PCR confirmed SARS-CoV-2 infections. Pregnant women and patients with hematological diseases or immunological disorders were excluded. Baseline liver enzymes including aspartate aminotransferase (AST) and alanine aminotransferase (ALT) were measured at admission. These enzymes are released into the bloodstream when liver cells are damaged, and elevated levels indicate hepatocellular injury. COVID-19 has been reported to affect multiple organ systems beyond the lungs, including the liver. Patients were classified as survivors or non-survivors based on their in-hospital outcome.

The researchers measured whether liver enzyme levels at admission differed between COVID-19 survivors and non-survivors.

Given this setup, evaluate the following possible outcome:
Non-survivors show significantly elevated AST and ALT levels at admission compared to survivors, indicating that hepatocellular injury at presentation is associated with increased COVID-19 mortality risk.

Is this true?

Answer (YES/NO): YES